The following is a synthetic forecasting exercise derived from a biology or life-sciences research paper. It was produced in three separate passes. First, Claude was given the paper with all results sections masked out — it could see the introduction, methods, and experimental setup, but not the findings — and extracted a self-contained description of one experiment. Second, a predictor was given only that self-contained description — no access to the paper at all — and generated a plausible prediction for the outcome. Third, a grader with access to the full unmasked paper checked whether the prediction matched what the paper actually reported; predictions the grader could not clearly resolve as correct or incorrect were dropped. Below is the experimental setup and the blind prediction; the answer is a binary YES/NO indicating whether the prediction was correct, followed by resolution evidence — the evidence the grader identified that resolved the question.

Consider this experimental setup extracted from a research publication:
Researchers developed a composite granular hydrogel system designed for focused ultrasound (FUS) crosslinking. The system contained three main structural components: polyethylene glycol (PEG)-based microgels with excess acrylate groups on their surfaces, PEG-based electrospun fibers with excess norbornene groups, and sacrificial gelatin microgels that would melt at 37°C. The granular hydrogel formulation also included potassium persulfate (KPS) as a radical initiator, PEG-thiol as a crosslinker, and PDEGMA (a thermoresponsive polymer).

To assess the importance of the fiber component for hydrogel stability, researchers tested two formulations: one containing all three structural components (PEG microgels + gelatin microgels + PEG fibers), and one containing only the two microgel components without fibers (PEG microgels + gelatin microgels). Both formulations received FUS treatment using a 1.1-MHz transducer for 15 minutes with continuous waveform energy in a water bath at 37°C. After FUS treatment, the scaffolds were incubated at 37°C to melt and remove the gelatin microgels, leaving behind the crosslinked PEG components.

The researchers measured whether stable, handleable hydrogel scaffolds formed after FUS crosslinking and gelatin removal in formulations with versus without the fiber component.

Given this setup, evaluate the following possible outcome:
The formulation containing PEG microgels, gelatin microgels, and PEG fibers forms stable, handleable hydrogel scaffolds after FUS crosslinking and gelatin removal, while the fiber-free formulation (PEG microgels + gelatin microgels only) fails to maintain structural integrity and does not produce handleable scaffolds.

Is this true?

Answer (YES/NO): YES